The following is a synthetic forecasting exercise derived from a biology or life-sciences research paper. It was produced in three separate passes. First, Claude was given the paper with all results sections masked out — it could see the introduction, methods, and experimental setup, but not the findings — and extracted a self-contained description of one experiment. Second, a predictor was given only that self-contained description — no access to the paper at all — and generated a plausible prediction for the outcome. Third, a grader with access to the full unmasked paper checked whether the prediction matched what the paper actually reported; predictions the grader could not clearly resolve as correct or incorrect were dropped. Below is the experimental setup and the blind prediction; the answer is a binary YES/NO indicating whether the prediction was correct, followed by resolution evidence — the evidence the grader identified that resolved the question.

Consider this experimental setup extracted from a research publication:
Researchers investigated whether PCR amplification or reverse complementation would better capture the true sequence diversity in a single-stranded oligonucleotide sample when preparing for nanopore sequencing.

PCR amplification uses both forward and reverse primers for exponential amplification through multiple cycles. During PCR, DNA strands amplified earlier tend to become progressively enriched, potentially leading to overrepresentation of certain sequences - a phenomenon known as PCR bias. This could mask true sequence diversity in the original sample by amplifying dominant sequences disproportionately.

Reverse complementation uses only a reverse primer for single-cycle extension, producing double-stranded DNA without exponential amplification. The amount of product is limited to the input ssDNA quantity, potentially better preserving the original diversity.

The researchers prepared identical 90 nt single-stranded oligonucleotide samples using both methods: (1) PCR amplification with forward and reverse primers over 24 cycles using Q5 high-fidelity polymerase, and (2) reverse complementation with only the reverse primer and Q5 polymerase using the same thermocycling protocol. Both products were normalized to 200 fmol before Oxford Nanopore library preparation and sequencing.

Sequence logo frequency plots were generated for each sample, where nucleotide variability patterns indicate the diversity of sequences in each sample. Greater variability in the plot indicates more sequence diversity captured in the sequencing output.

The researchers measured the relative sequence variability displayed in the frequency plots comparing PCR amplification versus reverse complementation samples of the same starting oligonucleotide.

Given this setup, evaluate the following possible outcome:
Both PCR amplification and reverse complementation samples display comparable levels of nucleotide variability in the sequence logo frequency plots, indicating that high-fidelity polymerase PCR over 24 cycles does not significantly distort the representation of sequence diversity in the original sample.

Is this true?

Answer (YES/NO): NO